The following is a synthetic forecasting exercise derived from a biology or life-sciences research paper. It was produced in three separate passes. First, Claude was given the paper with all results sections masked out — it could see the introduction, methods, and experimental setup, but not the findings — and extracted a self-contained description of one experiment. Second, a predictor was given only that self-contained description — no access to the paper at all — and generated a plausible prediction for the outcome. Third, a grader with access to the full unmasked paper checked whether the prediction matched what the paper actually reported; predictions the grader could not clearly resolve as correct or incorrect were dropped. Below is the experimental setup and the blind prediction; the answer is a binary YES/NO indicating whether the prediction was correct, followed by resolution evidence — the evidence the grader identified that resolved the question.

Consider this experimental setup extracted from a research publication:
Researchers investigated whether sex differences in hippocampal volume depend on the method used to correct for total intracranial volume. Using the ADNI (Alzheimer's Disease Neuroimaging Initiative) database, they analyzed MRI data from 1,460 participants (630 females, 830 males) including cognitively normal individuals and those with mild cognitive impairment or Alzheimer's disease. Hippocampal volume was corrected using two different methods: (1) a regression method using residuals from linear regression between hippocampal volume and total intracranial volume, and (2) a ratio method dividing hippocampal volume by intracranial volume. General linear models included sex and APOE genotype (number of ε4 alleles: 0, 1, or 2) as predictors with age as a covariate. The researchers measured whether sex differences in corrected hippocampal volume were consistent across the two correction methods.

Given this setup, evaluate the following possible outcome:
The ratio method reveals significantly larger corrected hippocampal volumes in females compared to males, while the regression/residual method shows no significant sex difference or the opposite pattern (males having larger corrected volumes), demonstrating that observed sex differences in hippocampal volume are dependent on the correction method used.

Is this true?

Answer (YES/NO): YES